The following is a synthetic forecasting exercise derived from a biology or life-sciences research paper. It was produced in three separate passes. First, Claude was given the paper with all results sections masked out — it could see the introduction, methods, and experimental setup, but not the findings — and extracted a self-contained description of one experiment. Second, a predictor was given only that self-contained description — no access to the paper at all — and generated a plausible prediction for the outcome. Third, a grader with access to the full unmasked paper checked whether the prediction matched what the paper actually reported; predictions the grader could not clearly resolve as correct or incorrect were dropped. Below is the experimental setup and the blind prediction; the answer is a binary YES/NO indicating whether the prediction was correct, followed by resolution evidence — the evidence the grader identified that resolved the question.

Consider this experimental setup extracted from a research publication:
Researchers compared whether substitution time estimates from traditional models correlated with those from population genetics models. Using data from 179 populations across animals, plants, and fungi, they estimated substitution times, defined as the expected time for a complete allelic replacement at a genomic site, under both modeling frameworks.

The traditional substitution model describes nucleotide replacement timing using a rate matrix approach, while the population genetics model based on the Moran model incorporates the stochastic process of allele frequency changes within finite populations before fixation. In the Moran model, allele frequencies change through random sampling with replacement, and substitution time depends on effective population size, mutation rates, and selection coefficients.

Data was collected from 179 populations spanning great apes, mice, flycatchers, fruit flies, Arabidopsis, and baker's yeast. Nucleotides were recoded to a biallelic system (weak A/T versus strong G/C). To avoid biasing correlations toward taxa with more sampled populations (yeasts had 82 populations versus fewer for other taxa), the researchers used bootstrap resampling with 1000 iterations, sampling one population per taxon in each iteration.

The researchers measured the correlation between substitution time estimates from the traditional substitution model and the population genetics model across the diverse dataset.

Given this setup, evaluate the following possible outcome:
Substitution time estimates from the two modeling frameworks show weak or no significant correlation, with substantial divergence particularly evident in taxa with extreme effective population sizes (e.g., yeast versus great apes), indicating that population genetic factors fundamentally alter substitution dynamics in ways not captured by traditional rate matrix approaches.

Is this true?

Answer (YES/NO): NO